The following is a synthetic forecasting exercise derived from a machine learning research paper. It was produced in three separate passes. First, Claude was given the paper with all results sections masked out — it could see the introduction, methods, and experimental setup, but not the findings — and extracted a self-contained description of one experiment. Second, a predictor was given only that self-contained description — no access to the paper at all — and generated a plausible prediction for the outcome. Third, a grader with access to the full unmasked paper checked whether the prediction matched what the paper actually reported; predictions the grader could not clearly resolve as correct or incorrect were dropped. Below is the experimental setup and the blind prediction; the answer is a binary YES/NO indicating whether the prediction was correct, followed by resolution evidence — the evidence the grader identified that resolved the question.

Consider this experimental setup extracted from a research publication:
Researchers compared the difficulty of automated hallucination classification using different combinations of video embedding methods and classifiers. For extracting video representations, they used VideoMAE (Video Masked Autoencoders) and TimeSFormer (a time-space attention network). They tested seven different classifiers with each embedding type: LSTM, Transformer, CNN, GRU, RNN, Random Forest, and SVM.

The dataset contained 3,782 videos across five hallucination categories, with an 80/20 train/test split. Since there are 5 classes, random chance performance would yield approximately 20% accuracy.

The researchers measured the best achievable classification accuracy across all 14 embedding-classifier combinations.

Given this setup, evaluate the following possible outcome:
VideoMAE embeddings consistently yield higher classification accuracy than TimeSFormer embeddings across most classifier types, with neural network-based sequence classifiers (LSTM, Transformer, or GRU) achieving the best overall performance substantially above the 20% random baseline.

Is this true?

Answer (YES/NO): NO